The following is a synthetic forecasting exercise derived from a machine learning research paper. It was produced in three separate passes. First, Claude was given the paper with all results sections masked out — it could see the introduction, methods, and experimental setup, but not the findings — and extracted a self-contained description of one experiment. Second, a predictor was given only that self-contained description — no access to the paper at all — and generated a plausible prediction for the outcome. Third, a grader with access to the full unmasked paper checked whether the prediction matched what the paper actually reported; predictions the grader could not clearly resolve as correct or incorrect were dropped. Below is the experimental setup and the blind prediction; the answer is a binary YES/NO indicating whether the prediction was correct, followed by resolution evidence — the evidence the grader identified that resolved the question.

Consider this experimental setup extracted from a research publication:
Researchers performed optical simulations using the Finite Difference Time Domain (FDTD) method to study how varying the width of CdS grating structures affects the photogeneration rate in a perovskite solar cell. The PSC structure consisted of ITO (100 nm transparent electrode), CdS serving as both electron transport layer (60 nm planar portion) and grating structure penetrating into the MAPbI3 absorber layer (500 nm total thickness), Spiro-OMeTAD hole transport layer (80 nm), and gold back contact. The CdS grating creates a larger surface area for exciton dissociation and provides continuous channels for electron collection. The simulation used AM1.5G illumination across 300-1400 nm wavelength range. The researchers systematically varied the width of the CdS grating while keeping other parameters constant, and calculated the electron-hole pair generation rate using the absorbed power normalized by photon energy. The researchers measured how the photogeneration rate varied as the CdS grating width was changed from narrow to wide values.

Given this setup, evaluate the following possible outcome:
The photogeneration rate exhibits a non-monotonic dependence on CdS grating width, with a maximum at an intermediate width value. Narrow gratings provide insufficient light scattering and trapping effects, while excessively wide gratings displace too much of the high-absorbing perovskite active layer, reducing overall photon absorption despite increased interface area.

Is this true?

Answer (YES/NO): NO